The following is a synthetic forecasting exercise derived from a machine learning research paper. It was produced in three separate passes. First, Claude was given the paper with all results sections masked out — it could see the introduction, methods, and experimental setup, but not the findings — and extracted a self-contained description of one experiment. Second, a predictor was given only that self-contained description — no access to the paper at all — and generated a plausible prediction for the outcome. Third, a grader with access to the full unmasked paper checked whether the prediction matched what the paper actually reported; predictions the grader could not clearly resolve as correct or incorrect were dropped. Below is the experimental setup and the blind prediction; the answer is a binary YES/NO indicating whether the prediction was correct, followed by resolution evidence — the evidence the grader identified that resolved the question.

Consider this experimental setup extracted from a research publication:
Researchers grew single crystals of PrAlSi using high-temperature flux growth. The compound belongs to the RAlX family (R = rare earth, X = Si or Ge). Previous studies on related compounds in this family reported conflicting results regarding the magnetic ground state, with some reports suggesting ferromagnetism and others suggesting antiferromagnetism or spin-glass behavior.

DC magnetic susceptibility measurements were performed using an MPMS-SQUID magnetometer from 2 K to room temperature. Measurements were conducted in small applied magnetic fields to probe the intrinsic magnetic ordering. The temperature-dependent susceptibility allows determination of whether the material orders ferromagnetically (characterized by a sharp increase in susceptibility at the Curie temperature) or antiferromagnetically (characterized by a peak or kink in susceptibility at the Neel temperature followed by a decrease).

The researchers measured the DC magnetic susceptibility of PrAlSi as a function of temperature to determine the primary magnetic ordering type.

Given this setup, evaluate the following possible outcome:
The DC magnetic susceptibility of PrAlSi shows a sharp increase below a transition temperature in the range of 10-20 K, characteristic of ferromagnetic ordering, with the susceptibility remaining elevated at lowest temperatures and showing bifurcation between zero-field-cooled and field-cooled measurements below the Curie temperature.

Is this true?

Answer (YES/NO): YES